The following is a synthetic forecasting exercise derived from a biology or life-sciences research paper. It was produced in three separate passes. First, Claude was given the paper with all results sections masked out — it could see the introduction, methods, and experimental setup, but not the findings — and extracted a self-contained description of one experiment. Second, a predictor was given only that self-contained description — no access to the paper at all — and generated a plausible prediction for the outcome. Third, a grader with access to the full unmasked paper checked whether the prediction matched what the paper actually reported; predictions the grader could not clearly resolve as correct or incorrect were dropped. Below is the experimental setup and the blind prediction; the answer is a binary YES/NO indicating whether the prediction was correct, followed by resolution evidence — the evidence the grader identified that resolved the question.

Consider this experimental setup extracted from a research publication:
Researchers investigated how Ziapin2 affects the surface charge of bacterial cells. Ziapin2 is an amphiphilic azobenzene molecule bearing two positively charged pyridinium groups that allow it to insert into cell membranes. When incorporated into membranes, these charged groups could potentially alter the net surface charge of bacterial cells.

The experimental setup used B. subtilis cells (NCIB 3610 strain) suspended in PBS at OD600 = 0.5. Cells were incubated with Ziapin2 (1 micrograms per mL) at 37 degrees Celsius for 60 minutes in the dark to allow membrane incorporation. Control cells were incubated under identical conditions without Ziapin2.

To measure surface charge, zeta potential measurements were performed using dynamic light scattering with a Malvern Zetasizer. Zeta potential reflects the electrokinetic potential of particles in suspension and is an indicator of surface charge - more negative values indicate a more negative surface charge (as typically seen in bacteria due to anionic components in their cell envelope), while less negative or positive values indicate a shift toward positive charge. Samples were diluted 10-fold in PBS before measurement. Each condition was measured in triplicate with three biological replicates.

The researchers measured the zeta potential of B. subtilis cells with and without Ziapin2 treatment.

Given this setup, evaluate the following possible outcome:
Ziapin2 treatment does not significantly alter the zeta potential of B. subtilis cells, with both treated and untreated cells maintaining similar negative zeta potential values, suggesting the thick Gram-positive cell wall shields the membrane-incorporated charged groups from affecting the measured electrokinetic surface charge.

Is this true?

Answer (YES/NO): NO